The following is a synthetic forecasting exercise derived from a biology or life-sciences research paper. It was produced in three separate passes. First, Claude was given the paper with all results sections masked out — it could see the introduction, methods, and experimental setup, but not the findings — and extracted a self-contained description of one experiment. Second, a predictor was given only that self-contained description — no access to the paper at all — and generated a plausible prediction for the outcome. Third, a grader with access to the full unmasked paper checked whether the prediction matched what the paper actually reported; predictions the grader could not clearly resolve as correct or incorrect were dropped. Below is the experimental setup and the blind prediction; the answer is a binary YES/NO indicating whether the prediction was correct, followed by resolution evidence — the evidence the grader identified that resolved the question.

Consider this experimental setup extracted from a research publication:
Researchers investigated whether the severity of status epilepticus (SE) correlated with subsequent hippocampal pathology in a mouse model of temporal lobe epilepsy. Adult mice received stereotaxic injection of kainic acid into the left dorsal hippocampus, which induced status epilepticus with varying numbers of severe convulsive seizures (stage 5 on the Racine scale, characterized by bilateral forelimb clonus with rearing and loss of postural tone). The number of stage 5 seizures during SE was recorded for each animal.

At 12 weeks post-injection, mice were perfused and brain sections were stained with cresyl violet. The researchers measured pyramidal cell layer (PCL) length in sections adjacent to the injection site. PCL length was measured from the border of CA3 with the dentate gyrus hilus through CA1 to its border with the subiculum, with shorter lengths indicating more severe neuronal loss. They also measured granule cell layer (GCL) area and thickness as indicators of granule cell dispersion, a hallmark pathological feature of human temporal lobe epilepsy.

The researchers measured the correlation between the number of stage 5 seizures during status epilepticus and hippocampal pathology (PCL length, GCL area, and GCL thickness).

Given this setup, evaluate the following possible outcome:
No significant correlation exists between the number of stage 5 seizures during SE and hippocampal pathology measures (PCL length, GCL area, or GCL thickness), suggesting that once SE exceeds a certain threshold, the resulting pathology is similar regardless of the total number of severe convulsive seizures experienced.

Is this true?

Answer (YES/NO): NO